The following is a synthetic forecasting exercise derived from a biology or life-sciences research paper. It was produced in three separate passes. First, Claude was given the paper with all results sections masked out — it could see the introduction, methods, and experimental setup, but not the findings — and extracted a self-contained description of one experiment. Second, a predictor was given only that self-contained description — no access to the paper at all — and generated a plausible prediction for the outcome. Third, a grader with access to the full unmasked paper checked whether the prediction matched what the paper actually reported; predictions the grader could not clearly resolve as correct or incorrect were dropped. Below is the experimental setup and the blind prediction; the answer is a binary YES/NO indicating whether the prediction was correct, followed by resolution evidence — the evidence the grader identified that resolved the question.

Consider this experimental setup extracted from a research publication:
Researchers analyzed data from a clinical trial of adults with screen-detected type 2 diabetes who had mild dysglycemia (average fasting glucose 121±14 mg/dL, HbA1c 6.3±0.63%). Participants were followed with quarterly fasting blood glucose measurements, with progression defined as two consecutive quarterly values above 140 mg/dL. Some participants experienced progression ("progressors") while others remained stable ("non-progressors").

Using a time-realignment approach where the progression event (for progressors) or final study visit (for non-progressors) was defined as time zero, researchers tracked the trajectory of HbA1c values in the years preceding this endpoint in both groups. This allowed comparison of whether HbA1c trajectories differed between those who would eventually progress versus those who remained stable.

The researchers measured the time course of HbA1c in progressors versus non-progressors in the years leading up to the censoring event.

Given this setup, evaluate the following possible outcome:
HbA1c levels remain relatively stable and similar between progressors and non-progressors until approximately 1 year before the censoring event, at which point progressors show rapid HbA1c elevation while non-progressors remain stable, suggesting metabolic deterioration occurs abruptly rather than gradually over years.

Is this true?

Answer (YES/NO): NO